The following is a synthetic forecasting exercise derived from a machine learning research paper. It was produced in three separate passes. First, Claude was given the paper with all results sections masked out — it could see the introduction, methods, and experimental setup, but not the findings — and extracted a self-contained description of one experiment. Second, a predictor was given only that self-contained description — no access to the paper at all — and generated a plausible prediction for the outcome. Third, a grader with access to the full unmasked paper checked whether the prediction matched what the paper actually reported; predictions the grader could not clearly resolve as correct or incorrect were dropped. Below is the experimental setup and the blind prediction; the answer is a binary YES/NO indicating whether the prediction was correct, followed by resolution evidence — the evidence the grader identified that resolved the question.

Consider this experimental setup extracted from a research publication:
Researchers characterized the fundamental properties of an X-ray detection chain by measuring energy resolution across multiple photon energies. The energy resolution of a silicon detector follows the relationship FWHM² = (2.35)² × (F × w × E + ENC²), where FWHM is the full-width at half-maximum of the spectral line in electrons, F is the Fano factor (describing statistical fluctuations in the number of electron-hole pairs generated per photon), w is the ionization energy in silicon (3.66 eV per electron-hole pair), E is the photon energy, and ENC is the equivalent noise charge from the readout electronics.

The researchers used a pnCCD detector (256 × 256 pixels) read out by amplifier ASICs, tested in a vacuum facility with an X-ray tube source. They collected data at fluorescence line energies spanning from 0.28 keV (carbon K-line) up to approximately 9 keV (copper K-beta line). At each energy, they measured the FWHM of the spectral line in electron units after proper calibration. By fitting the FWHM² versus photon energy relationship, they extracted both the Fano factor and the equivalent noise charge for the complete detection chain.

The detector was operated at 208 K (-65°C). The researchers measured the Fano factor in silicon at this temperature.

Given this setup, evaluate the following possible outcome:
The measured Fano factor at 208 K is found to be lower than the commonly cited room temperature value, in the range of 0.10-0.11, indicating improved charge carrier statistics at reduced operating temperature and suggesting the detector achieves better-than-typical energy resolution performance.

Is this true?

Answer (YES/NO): NO